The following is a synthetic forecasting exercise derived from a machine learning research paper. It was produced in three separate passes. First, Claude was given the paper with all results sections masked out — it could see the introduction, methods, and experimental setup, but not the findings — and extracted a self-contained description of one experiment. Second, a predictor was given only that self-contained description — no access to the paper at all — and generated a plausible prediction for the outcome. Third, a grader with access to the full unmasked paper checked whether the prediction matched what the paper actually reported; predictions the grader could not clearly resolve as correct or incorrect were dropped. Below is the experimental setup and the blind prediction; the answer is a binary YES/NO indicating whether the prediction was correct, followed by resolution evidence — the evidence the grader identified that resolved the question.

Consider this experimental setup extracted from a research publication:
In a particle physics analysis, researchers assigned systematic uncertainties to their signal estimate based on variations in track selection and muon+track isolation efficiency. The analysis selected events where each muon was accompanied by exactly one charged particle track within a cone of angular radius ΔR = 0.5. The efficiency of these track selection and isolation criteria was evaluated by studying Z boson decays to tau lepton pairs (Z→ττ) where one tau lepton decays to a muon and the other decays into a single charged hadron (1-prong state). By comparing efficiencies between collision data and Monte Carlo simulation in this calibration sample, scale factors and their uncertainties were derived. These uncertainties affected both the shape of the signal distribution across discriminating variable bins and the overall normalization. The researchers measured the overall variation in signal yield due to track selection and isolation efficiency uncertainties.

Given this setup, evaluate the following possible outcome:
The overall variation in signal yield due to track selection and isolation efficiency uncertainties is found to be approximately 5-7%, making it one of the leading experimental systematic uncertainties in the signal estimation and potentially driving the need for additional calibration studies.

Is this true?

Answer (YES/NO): NO